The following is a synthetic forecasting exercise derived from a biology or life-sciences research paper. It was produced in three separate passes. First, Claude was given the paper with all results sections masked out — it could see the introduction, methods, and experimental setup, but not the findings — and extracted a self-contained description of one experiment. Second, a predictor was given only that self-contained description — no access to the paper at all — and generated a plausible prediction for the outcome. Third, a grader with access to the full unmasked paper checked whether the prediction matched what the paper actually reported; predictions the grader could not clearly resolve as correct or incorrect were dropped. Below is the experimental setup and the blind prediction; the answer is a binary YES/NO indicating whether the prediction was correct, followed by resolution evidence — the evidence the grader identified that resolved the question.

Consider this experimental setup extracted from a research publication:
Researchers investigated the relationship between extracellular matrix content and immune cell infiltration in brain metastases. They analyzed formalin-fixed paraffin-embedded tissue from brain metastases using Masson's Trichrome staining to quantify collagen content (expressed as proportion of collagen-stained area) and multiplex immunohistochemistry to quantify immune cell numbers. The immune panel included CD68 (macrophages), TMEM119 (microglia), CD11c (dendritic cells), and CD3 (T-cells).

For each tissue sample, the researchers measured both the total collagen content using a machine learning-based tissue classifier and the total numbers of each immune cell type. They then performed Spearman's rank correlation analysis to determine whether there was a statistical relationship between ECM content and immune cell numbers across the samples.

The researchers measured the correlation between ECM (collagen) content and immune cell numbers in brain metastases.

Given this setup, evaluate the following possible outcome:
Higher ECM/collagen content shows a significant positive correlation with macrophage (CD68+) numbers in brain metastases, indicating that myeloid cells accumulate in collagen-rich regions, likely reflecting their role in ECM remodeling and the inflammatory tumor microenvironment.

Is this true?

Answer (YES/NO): YES